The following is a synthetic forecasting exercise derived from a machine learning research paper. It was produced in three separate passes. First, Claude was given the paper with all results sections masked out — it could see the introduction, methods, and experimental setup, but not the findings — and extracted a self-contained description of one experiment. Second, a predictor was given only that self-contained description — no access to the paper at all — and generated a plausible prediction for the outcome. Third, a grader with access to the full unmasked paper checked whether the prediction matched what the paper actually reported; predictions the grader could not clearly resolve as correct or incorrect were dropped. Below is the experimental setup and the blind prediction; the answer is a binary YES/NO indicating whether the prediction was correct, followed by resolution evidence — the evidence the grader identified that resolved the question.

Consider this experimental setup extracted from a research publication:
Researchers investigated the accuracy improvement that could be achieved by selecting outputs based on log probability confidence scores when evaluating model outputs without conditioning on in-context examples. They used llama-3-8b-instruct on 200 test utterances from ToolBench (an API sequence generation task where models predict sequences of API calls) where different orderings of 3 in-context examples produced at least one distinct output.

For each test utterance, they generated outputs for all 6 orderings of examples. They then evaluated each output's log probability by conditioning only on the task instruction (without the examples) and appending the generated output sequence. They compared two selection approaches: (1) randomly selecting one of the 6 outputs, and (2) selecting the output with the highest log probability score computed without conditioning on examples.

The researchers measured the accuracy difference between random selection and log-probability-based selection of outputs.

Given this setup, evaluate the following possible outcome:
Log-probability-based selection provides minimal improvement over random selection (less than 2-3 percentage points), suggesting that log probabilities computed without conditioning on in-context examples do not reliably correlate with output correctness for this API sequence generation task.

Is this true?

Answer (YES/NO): NO